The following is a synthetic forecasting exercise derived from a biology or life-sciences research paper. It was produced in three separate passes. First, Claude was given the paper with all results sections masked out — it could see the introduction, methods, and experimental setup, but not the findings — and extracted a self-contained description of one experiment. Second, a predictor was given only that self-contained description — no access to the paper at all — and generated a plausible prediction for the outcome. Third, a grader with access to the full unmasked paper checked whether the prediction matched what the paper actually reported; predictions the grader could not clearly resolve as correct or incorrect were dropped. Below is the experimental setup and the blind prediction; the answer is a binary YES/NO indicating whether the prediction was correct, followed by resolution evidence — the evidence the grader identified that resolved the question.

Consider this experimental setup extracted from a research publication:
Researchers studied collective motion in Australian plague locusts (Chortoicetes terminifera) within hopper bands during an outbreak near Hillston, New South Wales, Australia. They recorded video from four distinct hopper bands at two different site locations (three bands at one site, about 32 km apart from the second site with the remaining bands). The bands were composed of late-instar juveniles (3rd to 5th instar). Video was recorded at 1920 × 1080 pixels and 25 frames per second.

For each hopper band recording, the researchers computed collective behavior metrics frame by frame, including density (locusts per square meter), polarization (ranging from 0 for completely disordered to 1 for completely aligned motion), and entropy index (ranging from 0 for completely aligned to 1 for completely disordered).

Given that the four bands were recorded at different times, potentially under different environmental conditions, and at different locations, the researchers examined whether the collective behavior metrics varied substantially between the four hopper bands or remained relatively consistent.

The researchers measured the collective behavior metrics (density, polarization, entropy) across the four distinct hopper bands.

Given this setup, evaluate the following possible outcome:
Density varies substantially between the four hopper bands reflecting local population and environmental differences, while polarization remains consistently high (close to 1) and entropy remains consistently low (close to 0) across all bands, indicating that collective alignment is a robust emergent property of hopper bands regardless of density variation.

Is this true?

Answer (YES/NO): NO